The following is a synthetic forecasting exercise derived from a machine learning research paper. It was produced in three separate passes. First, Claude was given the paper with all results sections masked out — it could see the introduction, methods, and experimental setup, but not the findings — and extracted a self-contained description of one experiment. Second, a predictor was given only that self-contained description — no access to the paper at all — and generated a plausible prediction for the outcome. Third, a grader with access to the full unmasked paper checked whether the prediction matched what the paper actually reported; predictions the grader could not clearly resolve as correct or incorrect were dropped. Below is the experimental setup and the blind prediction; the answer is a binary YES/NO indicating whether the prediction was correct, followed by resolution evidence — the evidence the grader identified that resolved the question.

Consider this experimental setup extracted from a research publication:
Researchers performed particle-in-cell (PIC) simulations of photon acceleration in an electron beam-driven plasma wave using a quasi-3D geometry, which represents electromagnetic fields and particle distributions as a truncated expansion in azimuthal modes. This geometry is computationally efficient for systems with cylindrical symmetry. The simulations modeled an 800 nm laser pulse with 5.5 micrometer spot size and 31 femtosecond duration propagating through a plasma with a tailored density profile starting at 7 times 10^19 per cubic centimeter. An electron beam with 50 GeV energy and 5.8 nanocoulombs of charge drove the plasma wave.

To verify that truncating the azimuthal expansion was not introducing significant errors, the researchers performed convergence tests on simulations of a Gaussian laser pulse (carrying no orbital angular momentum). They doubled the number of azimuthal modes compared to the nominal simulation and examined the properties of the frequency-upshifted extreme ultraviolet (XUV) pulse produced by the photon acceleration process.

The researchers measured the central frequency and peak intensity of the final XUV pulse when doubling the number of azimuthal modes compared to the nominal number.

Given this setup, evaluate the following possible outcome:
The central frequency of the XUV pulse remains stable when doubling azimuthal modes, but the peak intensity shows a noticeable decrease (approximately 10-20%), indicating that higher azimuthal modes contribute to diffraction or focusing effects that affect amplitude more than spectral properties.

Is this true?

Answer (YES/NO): NO